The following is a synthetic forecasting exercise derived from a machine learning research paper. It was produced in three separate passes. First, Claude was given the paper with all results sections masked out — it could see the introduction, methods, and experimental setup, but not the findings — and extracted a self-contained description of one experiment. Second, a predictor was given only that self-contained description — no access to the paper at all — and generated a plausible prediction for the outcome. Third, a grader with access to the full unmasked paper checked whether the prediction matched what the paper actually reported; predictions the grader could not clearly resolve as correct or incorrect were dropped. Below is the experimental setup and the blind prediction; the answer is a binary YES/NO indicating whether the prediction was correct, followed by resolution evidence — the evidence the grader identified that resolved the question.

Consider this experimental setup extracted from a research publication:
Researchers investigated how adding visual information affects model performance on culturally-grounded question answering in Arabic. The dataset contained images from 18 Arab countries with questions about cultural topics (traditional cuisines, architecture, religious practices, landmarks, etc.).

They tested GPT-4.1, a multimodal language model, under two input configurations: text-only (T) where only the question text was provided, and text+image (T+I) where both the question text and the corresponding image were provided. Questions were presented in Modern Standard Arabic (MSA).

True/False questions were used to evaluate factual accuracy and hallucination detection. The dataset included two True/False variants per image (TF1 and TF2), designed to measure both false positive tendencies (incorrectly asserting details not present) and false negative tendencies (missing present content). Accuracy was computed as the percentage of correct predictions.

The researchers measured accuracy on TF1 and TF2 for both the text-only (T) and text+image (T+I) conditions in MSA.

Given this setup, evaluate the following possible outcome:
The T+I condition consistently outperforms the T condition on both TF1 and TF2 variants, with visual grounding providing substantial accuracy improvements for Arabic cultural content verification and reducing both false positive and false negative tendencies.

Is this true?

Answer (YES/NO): YES